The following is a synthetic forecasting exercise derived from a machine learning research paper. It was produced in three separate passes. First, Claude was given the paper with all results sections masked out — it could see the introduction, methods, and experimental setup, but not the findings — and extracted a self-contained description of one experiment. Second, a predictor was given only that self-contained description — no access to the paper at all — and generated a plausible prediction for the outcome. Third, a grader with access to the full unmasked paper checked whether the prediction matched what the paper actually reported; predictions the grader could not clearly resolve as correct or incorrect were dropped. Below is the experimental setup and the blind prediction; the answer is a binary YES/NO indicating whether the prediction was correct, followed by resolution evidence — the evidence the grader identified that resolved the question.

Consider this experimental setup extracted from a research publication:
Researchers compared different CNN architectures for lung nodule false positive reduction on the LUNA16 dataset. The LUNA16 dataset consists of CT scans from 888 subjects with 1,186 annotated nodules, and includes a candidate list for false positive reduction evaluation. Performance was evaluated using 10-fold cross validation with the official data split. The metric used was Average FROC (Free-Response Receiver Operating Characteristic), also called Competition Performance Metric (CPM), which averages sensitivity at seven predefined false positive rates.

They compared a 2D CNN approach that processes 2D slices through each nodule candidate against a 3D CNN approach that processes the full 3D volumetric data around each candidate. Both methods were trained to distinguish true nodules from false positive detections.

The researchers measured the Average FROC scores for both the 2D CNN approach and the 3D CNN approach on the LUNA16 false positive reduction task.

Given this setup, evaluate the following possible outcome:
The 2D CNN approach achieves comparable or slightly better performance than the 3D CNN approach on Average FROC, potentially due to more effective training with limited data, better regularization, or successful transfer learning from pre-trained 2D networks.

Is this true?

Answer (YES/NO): NO